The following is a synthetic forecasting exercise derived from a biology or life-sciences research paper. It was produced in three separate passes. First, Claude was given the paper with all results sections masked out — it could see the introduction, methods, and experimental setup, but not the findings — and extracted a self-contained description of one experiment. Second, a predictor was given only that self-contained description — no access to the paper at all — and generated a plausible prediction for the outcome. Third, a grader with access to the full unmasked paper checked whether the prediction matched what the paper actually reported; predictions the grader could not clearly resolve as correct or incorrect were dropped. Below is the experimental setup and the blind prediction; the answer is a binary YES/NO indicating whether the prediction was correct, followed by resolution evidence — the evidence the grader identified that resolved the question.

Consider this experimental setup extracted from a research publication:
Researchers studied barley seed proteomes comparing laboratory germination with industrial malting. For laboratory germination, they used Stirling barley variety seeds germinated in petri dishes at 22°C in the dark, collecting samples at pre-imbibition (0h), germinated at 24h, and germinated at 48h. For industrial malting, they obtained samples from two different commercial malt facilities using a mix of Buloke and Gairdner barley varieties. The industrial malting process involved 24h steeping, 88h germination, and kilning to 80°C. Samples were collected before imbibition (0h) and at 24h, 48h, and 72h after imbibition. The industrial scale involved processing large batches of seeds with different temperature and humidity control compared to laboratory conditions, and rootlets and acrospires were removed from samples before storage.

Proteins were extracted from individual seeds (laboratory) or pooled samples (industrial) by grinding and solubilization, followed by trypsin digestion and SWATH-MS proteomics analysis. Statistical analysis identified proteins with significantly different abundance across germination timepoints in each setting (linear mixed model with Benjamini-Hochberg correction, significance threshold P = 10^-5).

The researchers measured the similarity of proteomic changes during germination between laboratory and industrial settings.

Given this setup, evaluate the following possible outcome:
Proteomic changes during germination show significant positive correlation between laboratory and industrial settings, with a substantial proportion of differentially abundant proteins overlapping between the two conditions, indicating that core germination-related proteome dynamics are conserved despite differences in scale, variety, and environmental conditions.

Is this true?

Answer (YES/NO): YES